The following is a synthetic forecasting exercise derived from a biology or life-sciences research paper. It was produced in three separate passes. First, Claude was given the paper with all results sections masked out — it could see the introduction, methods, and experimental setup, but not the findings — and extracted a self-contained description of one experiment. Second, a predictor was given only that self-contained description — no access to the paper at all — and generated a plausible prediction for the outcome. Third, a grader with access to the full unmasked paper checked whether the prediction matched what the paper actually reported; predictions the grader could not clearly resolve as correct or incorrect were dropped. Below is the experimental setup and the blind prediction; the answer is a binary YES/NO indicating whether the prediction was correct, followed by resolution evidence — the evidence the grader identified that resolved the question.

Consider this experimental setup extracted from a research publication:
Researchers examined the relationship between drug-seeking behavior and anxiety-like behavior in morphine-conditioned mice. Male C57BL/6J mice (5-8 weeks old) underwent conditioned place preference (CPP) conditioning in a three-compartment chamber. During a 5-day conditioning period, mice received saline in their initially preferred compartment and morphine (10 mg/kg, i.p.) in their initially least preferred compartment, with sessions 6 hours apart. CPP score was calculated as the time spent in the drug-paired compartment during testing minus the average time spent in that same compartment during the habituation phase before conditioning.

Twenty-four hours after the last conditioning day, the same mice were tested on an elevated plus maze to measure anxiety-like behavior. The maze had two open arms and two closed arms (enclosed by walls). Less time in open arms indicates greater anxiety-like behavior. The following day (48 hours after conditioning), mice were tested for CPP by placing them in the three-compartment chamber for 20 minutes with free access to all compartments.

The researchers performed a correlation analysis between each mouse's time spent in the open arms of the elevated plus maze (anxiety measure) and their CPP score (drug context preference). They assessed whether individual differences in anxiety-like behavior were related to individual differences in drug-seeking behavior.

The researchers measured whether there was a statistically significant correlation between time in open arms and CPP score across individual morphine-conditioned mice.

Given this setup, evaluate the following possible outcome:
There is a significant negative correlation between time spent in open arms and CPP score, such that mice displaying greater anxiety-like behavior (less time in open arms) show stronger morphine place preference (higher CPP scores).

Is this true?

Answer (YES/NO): YES